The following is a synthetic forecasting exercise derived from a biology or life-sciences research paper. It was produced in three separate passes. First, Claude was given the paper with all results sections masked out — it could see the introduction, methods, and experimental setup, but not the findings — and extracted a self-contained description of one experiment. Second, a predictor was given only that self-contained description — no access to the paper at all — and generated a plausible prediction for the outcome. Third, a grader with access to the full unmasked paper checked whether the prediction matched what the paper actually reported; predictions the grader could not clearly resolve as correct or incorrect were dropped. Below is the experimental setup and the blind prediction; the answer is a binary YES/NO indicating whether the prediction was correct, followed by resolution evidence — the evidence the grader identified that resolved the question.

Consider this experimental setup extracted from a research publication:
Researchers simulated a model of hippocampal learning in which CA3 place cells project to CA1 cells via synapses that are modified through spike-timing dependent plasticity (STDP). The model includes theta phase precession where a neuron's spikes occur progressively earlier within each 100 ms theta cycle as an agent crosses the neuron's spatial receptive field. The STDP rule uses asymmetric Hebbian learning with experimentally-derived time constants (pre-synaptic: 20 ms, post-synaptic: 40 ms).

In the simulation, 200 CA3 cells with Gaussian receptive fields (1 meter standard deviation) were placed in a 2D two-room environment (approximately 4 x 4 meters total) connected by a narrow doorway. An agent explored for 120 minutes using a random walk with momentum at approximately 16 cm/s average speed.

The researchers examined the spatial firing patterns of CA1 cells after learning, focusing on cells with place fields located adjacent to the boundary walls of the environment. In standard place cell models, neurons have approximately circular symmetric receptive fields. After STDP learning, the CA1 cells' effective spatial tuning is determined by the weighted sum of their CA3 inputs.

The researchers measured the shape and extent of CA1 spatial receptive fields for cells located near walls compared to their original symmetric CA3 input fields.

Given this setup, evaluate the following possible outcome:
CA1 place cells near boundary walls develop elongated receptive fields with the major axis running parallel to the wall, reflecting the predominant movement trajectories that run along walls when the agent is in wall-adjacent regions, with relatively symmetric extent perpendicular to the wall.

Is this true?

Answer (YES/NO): YES